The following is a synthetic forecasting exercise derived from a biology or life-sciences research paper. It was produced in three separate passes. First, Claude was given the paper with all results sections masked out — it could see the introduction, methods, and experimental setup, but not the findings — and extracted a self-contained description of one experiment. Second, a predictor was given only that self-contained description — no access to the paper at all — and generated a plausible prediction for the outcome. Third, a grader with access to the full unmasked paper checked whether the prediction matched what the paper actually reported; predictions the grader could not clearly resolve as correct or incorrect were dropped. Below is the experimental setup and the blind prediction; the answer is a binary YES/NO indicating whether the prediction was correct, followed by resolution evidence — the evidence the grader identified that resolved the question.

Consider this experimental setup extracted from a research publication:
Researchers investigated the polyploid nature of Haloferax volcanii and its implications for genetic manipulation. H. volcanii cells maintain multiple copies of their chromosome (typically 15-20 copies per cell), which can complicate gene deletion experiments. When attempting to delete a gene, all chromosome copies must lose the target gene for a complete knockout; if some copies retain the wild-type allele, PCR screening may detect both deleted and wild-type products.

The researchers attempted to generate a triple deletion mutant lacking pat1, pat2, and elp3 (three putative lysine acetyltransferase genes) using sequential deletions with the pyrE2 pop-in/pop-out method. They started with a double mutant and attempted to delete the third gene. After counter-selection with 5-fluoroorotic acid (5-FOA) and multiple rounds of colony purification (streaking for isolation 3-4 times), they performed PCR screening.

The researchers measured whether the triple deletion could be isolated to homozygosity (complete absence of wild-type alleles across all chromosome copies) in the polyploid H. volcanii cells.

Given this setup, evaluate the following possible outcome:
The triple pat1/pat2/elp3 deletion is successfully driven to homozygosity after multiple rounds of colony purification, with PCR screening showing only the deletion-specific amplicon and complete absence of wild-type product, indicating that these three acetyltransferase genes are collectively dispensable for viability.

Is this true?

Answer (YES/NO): NO